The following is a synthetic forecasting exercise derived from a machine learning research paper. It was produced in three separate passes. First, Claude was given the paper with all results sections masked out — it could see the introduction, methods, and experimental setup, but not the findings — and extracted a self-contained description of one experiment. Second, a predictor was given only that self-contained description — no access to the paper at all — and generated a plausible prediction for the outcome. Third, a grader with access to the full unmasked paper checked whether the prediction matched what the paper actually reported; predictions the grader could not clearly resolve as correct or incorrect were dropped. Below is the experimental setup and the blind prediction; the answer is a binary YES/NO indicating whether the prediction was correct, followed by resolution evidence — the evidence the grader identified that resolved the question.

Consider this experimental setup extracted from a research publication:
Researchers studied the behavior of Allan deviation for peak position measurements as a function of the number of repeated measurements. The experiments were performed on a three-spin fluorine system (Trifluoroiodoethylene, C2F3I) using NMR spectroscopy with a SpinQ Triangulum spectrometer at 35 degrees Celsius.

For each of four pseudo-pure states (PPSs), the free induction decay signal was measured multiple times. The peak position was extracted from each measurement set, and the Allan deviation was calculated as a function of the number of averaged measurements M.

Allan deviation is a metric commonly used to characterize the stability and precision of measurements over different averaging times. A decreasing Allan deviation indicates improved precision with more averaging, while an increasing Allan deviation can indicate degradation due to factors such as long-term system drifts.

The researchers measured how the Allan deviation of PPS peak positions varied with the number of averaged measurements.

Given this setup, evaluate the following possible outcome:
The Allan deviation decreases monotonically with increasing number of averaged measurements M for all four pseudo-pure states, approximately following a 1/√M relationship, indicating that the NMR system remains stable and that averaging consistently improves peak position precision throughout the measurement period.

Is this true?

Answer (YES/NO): NO